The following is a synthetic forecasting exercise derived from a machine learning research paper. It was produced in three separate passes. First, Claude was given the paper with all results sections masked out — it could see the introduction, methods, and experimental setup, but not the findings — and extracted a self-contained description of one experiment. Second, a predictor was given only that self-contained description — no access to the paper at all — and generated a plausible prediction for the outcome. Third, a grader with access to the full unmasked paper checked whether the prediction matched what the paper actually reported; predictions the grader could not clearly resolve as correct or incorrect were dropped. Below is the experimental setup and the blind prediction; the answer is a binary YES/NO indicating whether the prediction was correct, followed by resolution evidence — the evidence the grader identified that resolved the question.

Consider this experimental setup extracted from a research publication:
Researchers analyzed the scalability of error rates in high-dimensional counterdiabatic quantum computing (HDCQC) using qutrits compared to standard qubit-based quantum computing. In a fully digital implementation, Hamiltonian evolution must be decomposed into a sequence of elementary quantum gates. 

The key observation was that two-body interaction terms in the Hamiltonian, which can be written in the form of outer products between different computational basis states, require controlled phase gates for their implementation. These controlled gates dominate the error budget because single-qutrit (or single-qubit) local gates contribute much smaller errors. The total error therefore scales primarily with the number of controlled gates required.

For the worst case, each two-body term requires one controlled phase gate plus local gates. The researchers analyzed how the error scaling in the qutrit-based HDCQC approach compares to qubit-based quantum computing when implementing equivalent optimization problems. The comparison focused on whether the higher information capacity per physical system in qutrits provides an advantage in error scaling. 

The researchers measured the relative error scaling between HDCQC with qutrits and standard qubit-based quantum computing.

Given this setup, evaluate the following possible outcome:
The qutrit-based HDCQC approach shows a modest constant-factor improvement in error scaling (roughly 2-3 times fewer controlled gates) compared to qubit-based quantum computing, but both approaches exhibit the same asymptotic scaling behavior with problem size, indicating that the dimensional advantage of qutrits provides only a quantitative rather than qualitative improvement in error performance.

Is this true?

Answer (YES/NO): NO